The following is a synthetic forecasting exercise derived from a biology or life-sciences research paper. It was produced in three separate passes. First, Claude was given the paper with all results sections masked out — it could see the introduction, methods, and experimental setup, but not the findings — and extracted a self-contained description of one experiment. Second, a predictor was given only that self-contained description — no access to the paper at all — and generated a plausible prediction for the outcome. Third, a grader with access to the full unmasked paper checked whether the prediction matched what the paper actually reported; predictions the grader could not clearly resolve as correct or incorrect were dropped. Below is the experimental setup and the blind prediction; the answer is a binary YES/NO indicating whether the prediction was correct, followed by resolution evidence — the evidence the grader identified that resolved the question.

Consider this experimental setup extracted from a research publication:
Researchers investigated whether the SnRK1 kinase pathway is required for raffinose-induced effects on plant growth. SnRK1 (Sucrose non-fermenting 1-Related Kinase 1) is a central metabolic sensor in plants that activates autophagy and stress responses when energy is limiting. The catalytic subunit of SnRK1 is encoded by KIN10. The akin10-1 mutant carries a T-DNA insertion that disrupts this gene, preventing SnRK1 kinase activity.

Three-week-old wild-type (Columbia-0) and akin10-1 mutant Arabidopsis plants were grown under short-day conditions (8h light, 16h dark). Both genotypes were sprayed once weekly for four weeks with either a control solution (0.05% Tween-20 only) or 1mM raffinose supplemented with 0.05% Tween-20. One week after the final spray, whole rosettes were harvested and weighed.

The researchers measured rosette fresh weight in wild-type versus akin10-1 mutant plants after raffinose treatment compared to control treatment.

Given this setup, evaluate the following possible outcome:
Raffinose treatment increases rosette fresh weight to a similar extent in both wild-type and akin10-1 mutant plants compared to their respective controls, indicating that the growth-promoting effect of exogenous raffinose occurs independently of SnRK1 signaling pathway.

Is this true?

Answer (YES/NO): NO